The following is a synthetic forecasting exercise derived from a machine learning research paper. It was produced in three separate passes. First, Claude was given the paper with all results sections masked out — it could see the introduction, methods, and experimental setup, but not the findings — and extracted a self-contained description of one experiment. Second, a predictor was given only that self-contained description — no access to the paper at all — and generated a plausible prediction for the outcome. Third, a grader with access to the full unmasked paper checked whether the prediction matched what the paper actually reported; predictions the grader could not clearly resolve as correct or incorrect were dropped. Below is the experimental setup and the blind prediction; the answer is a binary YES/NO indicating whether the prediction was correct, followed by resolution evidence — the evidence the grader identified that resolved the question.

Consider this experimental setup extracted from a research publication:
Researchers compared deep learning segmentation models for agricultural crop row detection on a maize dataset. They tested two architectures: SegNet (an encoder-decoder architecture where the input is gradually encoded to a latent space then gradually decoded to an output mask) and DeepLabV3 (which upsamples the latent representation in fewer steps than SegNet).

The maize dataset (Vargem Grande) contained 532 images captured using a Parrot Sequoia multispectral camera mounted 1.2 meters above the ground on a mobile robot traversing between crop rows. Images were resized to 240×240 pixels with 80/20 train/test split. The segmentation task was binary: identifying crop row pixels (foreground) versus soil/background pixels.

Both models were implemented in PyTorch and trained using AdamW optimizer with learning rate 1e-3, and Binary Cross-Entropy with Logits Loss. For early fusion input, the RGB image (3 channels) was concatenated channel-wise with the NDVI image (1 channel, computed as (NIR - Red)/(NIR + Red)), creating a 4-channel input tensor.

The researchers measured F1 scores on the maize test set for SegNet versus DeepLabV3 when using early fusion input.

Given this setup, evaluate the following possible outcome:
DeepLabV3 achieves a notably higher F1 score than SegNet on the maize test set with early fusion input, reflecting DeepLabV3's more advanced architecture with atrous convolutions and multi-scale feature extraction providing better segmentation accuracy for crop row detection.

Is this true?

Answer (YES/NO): NO